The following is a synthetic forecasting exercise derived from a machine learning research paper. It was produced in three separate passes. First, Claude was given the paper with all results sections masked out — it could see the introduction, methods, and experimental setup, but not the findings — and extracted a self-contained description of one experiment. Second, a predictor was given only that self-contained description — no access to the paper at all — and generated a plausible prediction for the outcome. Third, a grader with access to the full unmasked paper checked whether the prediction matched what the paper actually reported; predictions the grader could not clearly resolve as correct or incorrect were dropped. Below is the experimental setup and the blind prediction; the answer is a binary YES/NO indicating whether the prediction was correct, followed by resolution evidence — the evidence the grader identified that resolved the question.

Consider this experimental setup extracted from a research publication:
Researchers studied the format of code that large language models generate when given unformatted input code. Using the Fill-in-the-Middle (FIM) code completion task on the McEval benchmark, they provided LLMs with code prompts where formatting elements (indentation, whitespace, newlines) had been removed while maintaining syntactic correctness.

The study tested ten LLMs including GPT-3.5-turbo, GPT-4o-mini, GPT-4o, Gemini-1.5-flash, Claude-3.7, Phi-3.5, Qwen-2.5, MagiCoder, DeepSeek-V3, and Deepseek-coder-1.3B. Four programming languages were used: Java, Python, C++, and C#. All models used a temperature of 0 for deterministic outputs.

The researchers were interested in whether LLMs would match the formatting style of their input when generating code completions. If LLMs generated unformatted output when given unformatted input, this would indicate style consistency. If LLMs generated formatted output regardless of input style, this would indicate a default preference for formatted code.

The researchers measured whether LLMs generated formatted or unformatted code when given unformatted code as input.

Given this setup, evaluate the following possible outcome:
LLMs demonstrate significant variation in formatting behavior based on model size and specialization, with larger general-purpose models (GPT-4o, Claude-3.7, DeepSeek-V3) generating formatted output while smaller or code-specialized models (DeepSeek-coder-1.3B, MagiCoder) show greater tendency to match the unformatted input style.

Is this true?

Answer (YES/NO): NO